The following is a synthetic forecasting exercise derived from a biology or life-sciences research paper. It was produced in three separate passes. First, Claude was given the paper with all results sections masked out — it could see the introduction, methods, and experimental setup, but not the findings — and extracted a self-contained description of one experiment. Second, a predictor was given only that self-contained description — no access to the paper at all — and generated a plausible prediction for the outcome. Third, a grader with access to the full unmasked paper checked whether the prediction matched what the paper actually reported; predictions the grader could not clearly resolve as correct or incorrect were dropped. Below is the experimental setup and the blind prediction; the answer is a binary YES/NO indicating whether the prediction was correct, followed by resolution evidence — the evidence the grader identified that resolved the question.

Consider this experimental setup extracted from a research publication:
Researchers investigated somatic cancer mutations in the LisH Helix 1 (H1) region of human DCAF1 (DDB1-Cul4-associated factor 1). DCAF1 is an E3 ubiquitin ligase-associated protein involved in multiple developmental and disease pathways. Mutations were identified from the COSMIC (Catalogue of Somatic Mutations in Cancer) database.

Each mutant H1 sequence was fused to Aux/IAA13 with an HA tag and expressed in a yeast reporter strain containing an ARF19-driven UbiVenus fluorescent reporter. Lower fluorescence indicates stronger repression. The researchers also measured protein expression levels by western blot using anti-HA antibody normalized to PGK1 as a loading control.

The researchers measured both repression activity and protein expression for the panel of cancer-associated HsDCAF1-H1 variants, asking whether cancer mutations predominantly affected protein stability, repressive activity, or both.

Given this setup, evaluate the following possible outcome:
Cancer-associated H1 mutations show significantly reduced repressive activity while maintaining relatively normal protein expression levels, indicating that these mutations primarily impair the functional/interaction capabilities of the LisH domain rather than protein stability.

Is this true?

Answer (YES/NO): NO